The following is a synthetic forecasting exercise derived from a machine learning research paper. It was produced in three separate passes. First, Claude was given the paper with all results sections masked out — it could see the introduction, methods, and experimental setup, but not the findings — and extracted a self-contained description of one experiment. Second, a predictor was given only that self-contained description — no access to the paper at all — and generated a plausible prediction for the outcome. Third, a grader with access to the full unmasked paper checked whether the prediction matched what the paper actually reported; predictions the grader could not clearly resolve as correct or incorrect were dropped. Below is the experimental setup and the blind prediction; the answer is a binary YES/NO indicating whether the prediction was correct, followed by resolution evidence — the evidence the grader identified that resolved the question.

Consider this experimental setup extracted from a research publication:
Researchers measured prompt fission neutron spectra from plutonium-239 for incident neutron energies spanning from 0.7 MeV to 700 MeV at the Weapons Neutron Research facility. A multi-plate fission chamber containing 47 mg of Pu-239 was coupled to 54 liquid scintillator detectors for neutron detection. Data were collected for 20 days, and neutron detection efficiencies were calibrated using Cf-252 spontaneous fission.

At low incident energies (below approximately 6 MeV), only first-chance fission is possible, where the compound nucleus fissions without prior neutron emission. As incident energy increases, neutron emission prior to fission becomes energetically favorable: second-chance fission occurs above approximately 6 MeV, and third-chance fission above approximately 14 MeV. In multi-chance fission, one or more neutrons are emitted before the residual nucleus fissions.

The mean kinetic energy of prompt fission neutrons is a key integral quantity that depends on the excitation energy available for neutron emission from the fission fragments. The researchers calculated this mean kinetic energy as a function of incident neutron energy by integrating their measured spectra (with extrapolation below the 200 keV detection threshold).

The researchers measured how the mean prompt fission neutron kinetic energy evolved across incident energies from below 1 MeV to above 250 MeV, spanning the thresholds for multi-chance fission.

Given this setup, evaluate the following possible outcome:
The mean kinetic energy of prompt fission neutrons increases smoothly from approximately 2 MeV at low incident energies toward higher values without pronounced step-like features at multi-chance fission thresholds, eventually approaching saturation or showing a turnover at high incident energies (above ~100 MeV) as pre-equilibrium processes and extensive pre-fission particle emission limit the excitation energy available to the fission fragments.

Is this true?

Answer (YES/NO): NO